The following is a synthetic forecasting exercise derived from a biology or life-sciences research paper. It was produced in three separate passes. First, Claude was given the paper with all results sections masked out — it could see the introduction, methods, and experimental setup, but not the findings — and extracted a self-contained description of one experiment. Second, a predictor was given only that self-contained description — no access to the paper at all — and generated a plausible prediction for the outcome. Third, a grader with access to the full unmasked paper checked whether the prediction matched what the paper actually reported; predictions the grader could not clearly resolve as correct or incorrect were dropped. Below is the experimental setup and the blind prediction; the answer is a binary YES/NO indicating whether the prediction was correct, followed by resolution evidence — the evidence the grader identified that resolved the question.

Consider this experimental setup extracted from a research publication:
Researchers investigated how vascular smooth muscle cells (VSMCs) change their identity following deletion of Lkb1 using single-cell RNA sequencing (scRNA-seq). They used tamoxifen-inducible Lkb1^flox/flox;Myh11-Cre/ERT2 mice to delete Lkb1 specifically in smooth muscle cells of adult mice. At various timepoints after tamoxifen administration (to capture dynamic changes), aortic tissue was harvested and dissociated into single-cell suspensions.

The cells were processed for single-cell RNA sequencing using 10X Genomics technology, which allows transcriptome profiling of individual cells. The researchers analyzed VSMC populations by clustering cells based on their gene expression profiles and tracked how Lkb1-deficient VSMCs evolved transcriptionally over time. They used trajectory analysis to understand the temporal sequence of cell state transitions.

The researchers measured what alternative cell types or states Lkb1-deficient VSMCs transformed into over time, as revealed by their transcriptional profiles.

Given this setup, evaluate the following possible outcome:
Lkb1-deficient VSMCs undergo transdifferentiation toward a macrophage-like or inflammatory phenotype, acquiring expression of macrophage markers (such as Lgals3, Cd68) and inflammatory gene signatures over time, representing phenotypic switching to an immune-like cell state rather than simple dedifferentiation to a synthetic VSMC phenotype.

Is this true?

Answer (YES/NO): NO